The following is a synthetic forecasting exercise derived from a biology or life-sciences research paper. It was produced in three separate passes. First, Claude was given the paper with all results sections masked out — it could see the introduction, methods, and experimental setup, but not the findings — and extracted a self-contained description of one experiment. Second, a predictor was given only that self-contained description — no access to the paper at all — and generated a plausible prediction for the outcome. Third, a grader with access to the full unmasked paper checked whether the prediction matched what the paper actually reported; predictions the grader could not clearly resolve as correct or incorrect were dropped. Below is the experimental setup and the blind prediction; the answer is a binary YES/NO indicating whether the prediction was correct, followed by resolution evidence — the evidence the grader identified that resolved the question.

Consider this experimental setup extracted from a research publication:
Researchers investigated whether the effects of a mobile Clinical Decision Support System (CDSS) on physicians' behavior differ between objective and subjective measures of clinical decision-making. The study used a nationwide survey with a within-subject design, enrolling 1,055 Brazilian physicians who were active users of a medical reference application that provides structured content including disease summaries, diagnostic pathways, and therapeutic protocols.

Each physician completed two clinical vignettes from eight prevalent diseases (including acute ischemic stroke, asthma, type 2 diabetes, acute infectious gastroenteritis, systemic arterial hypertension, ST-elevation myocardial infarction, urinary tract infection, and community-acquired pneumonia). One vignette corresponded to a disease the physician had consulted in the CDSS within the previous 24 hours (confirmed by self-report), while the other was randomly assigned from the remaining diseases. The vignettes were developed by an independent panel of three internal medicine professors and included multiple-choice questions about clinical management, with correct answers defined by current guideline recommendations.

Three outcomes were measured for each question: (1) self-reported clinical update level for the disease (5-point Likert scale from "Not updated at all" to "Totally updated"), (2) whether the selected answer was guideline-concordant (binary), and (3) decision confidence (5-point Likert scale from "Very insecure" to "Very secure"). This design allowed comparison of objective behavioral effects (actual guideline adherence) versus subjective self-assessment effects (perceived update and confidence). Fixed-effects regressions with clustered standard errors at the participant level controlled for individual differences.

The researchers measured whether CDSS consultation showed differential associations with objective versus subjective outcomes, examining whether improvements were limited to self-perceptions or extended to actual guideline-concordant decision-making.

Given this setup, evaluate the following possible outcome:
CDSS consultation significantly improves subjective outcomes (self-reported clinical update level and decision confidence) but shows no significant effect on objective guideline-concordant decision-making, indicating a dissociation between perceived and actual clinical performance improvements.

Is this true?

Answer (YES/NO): NO